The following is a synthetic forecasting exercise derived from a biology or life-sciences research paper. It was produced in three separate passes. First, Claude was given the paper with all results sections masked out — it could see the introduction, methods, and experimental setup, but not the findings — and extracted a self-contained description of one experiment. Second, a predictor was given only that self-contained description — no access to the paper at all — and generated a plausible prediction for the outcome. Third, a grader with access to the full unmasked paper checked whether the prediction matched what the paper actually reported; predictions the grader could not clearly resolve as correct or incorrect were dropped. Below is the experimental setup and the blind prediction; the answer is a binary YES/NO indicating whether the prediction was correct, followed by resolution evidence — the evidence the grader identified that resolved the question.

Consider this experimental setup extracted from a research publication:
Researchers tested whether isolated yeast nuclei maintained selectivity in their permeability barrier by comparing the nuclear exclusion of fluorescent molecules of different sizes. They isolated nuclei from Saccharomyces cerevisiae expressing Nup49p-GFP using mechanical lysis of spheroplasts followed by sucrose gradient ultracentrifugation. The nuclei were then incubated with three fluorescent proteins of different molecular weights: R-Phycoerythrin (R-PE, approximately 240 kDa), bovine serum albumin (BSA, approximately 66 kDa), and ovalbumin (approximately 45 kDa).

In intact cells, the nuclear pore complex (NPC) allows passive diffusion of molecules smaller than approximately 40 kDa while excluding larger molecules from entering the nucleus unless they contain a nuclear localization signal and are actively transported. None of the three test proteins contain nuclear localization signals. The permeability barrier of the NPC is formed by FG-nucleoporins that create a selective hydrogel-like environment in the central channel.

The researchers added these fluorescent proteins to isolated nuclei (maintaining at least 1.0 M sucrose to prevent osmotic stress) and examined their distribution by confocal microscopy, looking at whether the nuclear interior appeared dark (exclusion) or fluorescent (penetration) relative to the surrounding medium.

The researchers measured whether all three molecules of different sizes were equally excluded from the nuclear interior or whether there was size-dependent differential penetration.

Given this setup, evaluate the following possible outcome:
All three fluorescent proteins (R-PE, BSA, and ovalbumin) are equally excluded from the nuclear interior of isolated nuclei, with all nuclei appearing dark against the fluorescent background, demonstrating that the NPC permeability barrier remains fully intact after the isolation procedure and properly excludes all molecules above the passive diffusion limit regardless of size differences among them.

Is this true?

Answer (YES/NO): NO